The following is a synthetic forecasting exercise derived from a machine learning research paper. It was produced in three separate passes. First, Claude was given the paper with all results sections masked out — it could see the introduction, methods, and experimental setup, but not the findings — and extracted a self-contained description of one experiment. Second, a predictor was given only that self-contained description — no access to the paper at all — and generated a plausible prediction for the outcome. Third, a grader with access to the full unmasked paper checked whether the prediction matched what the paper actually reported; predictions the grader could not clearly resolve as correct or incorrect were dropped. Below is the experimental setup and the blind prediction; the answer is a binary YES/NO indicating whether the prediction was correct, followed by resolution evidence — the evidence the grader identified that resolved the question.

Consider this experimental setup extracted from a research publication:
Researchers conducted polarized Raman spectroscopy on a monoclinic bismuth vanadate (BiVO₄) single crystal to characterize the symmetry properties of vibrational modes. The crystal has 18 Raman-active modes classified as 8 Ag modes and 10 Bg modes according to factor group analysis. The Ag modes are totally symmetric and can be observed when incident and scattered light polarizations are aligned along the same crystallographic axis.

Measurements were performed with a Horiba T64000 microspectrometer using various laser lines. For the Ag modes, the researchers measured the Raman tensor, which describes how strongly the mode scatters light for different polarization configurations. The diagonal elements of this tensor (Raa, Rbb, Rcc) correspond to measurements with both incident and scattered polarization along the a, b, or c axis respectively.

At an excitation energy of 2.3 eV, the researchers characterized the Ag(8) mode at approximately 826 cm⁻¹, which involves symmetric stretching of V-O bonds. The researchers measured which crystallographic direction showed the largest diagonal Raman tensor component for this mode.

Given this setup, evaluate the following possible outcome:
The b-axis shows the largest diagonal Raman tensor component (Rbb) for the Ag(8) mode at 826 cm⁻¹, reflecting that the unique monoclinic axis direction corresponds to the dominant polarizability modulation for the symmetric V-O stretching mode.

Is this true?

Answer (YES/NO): NO